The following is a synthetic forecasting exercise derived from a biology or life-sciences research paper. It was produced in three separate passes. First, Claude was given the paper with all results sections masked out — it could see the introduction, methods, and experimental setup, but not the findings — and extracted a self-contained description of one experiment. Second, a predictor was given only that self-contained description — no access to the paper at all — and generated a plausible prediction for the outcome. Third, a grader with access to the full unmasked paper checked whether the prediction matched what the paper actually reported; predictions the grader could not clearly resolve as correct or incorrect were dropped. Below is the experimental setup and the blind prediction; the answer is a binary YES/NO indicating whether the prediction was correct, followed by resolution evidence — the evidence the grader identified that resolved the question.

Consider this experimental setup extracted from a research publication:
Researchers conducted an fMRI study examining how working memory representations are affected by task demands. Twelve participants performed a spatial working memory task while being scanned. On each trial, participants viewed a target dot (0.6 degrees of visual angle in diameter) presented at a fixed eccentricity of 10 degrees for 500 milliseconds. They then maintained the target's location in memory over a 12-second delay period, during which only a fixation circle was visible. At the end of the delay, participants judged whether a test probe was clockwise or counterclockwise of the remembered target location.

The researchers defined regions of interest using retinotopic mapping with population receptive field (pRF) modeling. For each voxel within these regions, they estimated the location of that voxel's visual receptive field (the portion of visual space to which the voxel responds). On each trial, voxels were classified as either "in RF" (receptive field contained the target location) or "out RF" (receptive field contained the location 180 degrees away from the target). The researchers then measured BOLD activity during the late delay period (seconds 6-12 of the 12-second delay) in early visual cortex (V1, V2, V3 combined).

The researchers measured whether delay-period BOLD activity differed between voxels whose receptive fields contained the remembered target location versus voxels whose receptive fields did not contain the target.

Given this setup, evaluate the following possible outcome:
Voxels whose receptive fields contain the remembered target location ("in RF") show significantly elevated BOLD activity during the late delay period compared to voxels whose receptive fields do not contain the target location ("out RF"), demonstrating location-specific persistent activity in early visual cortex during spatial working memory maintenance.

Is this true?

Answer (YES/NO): NO